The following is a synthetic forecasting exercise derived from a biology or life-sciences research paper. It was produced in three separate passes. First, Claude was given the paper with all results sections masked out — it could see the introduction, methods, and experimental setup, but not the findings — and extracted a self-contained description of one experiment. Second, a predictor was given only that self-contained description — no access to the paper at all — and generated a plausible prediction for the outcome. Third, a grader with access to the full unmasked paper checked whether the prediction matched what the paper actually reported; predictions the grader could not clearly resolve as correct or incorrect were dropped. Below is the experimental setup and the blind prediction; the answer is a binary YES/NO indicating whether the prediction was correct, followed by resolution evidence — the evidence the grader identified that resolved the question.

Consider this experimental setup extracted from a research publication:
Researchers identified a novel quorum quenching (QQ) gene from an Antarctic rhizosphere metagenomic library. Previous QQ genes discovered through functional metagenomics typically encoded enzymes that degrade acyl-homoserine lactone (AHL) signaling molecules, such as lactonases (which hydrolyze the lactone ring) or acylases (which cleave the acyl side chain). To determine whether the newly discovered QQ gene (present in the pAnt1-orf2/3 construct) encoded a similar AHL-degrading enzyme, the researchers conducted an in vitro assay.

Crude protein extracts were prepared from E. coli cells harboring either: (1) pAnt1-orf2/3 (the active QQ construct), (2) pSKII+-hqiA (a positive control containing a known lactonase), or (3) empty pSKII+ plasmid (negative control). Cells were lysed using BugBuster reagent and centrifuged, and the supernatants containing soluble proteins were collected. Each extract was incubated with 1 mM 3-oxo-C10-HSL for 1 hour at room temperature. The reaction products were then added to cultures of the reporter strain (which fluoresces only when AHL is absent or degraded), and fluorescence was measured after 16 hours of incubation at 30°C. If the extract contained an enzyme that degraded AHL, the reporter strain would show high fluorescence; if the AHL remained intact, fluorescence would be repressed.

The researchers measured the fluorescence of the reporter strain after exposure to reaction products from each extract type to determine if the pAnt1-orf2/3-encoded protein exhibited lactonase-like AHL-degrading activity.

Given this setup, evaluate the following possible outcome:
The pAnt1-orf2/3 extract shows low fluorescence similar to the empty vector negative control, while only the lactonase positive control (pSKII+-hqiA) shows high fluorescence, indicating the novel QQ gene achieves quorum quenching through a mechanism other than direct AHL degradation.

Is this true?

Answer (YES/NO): YES